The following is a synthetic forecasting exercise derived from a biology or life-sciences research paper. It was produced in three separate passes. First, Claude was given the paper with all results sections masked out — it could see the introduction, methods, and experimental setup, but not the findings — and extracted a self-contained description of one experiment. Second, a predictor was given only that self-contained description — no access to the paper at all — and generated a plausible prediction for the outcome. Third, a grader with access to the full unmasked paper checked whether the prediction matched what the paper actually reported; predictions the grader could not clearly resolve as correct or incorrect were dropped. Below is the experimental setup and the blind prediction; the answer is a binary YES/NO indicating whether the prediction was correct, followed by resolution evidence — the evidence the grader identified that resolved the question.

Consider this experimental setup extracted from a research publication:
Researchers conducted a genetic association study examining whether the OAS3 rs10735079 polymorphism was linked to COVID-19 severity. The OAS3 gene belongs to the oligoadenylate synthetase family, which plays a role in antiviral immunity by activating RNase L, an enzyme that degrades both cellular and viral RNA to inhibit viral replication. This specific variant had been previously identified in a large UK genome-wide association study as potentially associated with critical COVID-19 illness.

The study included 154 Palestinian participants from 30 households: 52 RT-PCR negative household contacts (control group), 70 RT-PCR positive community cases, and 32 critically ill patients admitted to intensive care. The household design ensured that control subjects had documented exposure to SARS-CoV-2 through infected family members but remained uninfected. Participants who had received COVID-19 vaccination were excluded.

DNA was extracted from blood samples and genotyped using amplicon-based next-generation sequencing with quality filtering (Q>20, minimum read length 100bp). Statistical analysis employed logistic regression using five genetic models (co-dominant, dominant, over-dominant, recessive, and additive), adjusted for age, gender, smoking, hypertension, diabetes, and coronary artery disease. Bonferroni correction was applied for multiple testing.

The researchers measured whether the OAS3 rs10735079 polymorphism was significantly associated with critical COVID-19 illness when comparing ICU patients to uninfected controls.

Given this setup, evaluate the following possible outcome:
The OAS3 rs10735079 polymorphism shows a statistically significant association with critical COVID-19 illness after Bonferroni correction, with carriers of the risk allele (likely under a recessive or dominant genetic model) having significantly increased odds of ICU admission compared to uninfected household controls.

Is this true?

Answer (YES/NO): NO